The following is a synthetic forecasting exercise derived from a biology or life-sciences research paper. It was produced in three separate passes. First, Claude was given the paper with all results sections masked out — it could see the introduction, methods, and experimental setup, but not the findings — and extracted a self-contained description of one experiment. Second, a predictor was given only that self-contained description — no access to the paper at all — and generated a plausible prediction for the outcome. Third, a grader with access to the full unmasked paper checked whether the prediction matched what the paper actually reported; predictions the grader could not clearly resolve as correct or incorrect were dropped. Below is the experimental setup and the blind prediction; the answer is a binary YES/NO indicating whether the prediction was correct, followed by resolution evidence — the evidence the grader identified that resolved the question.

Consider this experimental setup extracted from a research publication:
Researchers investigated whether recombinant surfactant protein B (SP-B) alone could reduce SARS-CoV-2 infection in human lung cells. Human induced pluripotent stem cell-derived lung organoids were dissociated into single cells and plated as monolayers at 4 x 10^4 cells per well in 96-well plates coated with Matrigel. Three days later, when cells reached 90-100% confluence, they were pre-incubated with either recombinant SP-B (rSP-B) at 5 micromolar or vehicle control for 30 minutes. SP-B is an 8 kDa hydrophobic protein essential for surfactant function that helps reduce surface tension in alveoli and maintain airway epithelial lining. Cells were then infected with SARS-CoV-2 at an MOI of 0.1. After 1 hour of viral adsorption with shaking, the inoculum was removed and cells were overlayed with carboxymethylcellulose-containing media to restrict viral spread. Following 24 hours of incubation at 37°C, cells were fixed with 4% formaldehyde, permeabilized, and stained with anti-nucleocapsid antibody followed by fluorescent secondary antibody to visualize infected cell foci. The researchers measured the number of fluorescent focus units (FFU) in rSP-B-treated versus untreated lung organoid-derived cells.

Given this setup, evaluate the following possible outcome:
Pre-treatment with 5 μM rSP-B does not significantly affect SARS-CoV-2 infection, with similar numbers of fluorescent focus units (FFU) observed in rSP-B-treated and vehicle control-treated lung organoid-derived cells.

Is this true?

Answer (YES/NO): NO